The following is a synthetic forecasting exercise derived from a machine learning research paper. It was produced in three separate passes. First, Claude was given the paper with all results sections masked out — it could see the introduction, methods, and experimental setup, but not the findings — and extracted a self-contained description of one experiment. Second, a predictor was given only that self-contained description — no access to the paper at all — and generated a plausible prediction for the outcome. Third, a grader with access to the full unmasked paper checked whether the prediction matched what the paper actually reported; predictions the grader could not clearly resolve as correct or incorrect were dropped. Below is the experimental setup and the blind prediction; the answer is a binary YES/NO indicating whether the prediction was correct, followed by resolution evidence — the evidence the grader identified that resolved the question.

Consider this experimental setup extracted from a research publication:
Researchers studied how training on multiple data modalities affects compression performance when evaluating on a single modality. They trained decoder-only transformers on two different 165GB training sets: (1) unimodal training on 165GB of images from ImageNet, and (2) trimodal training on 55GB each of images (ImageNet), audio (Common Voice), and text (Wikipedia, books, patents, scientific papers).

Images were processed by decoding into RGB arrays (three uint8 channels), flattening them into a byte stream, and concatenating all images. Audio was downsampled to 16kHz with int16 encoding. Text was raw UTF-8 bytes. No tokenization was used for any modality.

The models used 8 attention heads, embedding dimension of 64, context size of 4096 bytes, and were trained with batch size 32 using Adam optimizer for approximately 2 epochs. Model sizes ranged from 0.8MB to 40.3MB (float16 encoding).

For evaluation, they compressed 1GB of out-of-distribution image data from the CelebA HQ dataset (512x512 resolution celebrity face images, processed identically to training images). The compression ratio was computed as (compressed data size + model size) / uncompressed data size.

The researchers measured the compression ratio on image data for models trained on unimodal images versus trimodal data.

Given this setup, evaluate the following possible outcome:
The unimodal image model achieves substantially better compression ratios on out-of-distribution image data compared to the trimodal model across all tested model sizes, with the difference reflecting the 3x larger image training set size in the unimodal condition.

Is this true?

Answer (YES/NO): NO